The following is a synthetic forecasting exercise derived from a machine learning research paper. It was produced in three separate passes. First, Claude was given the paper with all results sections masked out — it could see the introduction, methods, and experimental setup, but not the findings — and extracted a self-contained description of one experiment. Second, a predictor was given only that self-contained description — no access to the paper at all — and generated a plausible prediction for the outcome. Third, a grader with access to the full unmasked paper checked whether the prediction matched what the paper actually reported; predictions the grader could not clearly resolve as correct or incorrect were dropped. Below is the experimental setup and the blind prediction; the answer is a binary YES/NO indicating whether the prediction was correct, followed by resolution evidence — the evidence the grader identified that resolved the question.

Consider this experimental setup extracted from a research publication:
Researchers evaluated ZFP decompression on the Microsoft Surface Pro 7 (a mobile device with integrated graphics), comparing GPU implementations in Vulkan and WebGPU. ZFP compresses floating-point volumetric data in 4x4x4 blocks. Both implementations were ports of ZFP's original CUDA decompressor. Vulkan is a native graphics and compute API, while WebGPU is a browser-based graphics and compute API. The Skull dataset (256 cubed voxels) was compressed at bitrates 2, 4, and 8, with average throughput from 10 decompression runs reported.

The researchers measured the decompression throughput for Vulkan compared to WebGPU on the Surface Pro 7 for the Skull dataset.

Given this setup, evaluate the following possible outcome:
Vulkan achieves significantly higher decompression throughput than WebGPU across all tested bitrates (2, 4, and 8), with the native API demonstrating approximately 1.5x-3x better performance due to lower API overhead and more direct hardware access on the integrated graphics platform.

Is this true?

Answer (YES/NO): NO